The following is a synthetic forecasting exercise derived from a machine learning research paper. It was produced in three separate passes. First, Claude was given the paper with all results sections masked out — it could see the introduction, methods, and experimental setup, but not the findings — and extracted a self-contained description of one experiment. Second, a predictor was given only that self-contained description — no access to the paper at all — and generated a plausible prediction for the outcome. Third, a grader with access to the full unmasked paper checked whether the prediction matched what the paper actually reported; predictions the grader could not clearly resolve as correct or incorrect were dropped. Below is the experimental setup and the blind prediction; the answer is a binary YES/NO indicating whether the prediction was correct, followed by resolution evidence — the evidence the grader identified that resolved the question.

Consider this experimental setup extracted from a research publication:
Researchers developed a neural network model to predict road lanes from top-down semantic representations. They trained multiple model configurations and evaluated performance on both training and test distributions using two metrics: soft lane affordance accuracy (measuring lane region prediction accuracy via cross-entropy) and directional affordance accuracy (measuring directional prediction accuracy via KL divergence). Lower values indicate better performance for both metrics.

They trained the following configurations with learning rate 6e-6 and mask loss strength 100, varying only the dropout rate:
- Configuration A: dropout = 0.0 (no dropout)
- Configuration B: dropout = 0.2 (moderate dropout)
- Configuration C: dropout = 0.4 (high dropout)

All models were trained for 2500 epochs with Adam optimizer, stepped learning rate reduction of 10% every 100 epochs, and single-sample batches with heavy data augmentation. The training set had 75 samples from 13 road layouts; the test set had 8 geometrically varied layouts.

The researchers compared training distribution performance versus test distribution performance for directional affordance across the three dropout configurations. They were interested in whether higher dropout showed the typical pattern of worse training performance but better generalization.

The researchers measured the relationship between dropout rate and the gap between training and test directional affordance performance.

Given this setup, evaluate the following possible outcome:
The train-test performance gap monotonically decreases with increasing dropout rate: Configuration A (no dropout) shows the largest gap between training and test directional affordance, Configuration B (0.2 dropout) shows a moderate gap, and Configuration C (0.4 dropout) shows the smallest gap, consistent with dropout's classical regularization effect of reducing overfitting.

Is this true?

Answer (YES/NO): NO